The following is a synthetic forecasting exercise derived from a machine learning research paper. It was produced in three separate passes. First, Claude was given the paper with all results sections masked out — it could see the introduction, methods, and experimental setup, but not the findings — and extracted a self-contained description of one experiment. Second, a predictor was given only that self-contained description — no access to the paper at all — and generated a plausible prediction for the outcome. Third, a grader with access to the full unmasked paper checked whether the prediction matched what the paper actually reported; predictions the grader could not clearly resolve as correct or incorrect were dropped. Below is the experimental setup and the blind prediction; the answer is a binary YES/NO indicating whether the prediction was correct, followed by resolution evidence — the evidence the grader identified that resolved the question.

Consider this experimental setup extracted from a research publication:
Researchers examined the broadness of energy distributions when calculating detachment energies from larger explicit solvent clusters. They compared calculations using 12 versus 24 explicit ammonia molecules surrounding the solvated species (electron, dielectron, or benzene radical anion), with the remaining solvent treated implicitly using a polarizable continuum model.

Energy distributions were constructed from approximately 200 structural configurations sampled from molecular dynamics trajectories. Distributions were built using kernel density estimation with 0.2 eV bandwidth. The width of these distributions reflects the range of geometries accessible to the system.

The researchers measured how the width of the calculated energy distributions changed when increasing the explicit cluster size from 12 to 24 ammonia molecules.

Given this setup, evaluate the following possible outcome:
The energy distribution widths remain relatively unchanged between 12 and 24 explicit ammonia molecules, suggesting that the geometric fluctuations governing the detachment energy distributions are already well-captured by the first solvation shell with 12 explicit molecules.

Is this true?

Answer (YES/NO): NO